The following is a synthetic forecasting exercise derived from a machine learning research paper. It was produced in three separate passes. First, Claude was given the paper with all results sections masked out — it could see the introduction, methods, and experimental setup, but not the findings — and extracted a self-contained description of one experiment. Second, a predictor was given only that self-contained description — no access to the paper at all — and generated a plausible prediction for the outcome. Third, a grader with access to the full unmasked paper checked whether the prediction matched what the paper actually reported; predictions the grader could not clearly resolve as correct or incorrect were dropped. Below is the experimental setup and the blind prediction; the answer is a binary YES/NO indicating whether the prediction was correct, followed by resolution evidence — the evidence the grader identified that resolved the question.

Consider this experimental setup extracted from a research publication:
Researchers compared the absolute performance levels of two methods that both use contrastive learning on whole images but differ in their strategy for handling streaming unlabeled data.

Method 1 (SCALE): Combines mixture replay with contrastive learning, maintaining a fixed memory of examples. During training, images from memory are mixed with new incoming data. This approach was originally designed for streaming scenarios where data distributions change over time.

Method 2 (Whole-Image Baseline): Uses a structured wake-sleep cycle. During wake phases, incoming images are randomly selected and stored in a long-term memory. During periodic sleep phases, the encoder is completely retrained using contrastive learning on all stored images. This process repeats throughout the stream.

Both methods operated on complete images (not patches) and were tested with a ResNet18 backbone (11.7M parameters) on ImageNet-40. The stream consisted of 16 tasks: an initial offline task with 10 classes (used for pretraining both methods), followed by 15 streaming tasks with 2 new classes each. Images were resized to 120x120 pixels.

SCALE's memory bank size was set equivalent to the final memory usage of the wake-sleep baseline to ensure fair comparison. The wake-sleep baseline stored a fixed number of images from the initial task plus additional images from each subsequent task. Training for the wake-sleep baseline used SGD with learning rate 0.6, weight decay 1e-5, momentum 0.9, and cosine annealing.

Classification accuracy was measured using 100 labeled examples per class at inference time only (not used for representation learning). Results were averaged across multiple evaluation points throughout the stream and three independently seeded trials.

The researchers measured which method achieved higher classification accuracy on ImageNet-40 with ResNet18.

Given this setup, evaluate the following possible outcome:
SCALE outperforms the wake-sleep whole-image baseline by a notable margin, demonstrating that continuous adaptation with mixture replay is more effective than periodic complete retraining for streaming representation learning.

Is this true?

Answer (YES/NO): NO